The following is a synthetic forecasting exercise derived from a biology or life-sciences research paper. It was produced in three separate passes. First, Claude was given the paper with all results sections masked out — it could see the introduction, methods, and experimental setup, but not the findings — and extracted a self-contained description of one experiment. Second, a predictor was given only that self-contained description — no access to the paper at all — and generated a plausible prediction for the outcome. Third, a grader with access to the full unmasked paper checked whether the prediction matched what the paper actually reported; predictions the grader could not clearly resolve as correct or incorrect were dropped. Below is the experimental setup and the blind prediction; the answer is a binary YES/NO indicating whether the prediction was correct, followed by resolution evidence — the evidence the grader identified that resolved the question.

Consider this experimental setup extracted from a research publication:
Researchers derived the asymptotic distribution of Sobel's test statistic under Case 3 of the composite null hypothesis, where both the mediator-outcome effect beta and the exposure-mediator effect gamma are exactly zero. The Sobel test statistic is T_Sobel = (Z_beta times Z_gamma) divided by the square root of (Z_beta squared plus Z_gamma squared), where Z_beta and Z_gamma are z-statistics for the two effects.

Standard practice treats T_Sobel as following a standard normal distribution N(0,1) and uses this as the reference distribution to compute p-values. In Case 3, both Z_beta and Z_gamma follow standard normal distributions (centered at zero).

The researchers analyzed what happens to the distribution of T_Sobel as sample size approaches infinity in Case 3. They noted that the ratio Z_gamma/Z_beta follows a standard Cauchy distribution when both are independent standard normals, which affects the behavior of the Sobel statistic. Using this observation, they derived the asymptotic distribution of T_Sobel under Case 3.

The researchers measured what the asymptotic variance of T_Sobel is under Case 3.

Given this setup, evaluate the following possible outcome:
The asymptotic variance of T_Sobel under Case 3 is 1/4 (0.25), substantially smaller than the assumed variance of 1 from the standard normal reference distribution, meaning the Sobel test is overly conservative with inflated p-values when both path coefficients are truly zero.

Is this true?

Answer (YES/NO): YES